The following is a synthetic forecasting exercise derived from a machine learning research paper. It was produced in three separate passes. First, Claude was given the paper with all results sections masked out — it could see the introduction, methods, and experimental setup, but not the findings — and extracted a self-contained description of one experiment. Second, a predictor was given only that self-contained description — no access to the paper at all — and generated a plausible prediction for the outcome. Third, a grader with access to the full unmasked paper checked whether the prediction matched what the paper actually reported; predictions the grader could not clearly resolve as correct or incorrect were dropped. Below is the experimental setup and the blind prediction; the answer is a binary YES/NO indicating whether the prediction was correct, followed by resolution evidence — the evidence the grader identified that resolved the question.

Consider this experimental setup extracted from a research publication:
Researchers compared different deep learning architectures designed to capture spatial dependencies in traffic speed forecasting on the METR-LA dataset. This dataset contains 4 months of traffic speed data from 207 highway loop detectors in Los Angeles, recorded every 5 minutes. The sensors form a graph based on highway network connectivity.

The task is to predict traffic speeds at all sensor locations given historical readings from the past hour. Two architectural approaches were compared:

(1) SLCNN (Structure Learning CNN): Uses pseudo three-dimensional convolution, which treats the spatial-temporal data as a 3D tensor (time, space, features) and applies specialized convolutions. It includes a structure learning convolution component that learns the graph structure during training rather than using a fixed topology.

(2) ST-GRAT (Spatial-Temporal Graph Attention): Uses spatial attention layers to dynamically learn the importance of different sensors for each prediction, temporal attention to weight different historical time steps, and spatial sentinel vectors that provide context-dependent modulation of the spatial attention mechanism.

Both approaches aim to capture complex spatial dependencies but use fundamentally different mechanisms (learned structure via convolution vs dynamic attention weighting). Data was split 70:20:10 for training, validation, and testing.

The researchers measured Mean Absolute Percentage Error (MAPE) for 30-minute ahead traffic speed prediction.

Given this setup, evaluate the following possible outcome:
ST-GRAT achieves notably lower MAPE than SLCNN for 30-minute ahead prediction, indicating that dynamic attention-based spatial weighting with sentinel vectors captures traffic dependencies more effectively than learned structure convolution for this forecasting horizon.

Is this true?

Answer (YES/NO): NO